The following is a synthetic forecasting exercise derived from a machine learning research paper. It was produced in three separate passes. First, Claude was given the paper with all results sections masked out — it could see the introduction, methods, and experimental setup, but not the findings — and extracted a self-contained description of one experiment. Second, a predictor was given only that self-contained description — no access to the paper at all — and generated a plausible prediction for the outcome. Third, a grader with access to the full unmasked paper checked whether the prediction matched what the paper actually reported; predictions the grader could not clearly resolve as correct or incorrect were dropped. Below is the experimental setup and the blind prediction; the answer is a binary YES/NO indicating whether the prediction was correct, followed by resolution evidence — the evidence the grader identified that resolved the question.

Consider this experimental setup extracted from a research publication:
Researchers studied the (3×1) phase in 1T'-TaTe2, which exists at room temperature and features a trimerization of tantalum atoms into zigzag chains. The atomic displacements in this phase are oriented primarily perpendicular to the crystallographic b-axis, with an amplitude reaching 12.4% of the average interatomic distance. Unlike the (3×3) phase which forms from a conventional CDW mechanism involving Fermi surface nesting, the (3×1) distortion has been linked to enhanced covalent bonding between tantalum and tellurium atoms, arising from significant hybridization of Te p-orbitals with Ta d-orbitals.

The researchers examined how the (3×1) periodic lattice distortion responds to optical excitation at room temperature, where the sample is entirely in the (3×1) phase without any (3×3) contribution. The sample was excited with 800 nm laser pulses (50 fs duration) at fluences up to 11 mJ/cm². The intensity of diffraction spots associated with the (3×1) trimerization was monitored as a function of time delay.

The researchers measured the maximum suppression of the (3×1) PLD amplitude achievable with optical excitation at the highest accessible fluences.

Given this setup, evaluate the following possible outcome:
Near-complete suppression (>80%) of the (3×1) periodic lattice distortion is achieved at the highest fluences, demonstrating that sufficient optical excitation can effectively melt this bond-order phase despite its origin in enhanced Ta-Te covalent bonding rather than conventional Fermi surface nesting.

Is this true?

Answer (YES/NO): NO